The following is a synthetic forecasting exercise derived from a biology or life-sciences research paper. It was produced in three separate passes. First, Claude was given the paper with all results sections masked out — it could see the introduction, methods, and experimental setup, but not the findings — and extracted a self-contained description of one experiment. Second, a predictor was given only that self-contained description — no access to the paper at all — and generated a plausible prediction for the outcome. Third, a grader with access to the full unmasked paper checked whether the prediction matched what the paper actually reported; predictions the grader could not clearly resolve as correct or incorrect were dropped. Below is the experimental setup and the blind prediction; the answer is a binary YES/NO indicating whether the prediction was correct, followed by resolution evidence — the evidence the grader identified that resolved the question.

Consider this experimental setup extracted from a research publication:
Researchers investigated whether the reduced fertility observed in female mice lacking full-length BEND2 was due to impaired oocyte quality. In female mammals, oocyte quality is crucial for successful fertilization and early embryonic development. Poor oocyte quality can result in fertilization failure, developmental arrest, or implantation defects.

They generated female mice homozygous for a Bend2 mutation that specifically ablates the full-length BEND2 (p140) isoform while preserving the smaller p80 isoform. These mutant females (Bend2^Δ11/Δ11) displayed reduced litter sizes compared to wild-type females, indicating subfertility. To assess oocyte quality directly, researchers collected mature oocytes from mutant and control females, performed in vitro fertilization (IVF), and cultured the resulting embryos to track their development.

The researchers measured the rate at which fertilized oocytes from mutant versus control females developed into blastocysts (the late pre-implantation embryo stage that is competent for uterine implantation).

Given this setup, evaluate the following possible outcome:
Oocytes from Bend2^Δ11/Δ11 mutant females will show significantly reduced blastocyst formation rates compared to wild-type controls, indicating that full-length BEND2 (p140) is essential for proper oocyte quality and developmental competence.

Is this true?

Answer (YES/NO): NO